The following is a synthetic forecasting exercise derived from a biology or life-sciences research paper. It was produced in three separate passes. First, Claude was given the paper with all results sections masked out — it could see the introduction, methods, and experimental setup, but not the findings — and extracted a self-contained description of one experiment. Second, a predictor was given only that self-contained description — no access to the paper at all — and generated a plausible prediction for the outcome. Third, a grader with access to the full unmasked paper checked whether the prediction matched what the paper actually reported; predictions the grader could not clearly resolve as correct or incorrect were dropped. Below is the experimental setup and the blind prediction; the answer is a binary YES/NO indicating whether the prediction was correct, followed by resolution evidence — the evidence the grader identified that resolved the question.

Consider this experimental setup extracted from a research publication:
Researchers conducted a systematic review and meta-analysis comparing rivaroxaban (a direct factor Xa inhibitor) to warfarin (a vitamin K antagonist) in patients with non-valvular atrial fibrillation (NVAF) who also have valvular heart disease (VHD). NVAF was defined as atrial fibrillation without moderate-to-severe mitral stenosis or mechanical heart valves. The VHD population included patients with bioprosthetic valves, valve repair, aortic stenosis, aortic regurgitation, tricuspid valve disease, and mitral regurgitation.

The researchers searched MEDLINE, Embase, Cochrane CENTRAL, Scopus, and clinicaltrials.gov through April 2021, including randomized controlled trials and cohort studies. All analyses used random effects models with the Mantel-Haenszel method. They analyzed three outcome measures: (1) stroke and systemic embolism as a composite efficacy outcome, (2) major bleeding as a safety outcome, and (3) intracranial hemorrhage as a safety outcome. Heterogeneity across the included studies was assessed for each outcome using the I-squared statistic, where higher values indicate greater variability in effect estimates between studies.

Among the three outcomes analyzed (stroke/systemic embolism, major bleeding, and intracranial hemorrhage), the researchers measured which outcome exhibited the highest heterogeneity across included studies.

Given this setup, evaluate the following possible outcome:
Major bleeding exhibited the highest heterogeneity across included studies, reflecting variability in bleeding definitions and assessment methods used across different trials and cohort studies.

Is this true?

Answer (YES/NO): YES